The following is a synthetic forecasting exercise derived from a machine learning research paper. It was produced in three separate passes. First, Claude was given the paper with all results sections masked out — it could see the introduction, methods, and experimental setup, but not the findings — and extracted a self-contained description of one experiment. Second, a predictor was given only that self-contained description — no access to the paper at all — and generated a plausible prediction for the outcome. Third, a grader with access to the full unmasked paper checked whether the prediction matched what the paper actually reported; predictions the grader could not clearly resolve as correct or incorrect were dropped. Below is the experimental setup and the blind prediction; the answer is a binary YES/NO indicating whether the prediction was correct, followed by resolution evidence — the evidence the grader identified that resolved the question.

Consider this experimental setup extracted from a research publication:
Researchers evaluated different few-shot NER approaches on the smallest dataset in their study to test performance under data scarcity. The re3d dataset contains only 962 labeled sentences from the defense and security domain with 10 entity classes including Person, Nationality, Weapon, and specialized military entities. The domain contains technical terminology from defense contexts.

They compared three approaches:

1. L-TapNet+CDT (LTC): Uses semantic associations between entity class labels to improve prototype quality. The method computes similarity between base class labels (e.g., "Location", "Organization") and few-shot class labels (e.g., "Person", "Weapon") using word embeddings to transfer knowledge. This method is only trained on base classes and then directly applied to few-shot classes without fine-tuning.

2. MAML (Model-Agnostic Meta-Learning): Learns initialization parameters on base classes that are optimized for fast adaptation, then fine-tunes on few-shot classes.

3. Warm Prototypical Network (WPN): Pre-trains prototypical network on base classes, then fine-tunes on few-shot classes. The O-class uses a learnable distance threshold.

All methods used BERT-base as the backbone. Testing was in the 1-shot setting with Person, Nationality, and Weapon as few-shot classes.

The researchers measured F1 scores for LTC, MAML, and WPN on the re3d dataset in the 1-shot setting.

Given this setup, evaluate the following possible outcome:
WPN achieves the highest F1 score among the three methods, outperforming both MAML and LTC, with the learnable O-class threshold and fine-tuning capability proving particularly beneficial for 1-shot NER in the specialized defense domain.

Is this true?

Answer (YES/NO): YES